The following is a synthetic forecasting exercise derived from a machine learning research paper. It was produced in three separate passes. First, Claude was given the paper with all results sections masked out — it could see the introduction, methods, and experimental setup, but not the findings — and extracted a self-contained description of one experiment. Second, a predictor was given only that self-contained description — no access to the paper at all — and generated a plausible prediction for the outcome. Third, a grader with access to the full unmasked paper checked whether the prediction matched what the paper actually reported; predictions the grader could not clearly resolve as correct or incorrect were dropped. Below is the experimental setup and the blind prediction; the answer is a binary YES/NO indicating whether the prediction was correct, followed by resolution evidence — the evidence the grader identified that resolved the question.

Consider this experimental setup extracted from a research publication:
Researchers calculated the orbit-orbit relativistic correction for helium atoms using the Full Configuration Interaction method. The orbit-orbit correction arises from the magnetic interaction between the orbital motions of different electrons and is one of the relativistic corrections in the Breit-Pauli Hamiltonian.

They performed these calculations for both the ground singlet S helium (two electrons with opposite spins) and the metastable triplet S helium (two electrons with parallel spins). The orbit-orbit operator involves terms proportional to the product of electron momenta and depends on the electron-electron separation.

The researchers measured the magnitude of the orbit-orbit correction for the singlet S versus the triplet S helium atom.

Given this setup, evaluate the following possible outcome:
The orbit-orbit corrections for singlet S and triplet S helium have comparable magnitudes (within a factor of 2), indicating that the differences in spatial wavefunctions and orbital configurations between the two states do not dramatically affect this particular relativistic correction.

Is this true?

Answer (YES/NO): NO